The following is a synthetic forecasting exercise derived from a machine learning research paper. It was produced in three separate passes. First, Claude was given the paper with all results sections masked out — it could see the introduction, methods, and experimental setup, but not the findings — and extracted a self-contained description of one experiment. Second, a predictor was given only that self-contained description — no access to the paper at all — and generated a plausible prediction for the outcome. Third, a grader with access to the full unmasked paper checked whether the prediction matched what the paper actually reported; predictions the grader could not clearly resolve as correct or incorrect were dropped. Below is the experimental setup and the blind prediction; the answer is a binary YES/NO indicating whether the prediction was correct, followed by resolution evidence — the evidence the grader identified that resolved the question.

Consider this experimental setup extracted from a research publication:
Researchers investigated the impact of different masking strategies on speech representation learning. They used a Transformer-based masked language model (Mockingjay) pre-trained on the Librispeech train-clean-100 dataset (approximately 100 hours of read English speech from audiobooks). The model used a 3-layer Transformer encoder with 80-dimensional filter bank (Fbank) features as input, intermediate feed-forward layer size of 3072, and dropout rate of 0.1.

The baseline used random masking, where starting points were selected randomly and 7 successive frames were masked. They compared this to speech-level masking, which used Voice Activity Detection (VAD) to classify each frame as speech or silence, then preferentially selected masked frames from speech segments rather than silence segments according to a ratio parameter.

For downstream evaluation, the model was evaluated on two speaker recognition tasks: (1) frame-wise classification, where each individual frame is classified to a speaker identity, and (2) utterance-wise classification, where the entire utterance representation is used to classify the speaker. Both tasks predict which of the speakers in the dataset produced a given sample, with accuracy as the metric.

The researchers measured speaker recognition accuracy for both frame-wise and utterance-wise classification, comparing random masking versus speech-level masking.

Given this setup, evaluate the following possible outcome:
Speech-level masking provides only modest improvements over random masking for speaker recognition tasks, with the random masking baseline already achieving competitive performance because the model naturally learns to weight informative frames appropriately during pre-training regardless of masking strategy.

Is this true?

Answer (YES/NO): NO